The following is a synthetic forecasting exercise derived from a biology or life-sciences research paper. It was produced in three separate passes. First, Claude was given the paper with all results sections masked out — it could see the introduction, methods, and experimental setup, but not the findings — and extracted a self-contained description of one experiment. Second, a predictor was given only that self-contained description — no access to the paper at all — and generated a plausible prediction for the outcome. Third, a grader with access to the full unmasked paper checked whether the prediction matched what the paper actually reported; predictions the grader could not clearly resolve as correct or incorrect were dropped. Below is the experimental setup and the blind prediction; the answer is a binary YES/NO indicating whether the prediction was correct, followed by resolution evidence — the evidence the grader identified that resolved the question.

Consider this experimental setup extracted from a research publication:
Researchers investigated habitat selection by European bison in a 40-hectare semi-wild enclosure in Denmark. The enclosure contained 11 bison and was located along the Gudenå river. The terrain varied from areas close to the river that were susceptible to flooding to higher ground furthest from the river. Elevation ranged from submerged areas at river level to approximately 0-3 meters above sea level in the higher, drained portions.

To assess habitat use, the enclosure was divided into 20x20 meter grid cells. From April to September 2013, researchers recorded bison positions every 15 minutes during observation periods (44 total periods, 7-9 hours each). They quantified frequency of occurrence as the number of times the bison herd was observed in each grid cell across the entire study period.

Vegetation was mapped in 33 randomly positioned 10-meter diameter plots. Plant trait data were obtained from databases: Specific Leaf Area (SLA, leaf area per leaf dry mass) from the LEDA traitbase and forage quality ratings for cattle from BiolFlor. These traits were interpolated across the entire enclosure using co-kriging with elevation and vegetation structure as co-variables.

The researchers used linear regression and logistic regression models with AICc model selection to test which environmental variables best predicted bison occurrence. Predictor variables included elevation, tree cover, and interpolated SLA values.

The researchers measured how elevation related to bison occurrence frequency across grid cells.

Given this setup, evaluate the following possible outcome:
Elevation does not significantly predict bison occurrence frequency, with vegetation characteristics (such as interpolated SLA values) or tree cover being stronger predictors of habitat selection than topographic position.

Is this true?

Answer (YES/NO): NO